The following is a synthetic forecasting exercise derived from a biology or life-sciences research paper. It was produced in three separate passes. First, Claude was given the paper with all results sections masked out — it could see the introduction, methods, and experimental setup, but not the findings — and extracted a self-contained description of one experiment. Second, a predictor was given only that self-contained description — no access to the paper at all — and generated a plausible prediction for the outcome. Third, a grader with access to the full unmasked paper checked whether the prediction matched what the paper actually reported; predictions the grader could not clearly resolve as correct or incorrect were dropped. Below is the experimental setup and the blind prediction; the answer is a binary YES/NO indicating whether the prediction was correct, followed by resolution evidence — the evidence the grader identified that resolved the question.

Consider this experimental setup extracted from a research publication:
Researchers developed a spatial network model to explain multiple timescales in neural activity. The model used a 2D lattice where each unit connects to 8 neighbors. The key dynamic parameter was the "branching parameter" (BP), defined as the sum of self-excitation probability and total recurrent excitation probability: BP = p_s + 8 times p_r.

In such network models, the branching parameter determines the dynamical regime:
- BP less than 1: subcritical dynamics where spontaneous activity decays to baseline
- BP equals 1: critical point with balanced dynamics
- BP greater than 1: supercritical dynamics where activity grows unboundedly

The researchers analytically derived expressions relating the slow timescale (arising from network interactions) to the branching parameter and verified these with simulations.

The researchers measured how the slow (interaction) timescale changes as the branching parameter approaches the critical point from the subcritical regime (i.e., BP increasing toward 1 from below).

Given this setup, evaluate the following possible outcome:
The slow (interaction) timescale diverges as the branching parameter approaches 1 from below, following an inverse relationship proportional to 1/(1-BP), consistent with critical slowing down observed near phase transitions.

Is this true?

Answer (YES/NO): YES